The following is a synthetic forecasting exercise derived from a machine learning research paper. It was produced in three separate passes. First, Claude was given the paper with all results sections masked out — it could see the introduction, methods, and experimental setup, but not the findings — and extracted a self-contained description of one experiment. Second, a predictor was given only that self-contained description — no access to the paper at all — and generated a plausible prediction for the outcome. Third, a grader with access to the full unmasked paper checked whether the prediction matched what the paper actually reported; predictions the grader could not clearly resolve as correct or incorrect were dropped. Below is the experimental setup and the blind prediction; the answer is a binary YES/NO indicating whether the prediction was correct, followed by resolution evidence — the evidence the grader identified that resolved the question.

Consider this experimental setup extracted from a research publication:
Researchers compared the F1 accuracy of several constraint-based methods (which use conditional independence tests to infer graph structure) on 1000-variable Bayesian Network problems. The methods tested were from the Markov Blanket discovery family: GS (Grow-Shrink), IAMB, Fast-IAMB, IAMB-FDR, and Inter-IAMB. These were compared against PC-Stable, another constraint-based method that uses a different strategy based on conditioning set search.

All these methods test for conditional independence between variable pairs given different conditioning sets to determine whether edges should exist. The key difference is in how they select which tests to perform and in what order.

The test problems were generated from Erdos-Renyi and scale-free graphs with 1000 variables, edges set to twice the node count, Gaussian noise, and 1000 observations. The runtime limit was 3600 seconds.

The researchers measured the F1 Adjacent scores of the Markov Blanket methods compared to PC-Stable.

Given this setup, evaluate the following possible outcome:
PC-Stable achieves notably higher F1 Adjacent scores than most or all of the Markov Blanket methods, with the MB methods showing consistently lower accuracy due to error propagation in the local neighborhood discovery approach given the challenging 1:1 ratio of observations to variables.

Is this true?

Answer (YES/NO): YES